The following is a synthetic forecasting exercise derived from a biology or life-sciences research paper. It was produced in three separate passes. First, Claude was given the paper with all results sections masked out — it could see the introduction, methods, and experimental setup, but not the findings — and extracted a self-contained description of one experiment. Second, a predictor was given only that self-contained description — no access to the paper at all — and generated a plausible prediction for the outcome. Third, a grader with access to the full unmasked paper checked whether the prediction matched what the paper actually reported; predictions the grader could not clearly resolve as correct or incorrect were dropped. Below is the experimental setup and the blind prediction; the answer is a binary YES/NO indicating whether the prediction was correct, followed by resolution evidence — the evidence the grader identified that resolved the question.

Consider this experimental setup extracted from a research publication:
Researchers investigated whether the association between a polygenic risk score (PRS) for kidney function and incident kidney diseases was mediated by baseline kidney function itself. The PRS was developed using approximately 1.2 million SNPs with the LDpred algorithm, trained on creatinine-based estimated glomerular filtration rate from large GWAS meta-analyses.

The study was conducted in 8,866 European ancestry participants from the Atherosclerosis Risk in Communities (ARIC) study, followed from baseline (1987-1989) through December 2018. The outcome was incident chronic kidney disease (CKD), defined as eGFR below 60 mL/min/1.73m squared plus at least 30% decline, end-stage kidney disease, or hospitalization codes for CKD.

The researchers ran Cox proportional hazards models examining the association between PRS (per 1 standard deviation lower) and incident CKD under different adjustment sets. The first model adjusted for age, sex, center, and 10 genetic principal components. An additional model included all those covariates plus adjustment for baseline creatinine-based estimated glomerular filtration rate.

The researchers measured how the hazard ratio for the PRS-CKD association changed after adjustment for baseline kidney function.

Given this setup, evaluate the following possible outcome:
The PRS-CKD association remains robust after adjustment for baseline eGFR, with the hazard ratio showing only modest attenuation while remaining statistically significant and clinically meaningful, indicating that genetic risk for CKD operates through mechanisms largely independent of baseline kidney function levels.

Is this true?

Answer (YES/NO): NO